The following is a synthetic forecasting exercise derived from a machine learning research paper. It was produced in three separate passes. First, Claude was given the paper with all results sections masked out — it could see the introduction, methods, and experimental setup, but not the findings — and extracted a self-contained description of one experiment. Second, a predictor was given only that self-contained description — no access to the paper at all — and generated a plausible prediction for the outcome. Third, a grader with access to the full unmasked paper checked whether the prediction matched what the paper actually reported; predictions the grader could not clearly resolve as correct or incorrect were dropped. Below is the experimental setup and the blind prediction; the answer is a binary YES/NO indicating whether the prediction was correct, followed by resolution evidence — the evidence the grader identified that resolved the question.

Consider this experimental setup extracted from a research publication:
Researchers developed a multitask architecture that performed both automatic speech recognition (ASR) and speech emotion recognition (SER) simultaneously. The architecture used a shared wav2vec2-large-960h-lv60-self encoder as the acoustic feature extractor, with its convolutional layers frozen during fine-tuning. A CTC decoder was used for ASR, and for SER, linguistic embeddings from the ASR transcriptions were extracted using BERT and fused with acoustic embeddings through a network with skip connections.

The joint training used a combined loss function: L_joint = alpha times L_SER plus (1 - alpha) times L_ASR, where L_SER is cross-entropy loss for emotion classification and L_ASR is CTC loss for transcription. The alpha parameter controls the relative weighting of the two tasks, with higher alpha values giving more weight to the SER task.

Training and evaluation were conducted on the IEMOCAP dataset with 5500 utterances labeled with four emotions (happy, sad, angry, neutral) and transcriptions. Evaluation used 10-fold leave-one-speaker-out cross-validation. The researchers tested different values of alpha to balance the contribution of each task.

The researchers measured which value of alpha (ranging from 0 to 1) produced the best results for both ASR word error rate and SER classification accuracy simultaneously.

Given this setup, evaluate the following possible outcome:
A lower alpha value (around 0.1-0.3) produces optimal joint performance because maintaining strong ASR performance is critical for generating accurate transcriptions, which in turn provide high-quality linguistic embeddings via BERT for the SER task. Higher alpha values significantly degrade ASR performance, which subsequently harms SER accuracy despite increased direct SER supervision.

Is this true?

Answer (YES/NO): YES